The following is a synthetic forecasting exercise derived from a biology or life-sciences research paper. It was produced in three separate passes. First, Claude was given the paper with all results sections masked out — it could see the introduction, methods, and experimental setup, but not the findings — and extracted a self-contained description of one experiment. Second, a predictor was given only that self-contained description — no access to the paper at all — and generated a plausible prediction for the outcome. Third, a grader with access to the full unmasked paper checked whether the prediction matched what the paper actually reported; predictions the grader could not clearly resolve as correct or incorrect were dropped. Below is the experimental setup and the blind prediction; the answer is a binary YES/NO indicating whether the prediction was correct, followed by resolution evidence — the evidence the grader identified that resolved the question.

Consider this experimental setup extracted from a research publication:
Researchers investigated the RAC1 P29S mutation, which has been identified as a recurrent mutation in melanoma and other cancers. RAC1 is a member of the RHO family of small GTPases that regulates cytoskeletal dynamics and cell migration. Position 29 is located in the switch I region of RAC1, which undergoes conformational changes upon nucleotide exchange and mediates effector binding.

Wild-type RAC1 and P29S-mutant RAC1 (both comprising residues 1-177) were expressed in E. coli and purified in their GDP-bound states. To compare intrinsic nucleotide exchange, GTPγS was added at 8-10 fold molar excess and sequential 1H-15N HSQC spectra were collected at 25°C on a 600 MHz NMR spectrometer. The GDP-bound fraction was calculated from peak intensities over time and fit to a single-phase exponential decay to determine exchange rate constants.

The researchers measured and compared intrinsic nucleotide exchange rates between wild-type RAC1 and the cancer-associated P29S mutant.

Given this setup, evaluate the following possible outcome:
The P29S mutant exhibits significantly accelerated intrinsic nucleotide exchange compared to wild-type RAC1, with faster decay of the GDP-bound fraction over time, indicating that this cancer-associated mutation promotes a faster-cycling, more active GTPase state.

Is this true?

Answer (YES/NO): YES